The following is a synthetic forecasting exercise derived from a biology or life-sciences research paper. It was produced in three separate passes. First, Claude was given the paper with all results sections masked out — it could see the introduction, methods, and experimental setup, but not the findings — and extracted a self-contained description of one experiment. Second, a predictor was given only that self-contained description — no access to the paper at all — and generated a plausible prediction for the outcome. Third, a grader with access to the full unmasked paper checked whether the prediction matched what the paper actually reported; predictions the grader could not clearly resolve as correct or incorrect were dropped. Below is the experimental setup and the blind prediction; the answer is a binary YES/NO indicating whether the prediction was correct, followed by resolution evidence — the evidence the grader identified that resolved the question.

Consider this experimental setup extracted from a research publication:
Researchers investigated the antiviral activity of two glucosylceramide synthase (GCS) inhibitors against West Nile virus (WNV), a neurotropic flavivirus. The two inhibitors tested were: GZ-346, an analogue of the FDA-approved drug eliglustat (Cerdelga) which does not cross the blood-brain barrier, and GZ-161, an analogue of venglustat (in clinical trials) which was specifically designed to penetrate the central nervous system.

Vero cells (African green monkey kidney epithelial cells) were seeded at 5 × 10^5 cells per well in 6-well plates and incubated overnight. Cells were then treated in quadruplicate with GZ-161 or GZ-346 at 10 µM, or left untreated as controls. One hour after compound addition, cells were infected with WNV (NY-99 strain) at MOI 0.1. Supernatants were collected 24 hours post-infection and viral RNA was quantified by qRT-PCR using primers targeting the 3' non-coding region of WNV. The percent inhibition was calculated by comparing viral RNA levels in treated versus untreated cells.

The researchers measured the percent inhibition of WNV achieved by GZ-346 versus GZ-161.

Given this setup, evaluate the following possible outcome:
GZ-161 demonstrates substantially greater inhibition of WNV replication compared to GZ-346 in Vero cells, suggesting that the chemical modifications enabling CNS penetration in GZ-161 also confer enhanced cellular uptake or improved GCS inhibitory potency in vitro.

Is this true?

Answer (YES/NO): NO